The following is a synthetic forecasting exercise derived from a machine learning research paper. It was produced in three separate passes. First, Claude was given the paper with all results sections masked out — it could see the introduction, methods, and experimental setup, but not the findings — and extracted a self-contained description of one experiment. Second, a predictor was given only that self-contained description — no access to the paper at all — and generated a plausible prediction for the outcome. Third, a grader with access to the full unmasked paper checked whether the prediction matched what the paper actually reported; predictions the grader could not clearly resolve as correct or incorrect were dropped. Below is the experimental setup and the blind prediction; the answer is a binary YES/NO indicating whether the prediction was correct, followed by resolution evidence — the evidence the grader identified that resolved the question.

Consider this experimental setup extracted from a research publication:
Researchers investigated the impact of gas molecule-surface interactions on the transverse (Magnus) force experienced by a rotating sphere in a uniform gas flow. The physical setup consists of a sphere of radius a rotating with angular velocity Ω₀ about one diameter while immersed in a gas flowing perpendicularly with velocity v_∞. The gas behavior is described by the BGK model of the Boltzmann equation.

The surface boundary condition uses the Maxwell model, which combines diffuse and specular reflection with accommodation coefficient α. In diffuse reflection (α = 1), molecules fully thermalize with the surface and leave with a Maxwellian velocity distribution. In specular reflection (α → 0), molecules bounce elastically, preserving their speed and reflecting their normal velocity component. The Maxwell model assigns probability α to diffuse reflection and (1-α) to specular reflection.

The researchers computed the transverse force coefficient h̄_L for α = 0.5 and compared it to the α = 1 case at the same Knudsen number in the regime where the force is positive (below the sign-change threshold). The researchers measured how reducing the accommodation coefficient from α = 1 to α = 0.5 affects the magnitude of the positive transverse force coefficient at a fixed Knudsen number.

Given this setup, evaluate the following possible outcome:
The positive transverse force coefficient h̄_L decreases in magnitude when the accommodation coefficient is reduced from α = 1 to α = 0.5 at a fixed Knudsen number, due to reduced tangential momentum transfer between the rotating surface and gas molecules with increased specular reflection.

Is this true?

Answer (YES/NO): YES